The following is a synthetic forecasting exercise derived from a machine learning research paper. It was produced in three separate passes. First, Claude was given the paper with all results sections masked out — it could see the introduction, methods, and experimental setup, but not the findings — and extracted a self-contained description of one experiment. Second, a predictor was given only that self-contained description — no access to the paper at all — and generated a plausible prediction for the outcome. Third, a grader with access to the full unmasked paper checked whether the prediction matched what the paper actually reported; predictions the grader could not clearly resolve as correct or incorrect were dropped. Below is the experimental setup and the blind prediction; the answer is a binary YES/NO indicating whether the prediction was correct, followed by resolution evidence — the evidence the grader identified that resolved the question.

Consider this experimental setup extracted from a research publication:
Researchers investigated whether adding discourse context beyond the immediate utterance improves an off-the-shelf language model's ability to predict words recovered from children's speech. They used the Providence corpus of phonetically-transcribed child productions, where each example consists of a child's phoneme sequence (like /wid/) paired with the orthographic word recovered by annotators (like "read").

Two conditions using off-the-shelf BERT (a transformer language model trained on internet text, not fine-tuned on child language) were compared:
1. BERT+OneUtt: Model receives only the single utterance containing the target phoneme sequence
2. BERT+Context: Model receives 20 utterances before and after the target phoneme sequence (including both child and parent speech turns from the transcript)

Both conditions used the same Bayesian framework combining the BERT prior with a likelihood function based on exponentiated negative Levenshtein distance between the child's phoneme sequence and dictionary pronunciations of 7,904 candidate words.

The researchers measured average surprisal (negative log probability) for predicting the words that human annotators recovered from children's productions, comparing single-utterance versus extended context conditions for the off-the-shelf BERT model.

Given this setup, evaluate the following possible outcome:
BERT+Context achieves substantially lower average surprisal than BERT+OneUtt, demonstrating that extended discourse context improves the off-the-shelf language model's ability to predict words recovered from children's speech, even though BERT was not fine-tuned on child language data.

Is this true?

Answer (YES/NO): YES